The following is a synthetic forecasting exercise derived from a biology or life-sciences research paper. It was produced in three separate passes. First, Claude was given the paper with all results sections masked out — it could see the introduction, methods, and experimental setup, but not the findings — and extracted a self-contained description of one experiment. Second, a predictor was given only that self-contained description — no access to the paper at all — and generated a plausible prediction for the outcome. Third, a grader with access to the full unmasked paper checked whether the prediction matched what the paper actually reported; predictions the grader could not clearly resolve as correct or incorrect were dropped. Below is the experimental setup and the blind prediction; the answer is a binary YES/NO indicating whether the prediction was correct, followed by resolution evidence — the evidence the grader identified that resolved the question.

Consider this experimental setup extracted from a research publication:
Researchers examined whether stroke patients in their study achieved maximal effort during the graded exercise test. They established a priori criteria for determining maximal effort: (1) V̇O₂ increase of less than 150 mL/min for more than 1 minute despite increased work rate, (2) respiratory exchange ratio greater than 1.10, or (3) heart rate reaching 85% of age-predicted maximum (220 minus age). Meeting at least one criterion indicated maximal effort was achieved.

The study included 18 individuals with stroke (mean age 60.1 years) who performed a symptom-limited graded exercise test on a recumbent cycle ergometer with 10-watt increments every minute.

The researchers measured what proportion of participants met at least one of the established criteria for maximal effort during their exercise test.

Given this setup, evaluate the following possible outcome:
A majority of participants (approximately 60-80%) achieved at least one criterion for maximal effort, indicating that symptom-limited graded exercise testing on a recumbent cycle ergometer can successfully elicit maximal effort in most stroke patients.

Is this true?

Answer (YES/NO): NO